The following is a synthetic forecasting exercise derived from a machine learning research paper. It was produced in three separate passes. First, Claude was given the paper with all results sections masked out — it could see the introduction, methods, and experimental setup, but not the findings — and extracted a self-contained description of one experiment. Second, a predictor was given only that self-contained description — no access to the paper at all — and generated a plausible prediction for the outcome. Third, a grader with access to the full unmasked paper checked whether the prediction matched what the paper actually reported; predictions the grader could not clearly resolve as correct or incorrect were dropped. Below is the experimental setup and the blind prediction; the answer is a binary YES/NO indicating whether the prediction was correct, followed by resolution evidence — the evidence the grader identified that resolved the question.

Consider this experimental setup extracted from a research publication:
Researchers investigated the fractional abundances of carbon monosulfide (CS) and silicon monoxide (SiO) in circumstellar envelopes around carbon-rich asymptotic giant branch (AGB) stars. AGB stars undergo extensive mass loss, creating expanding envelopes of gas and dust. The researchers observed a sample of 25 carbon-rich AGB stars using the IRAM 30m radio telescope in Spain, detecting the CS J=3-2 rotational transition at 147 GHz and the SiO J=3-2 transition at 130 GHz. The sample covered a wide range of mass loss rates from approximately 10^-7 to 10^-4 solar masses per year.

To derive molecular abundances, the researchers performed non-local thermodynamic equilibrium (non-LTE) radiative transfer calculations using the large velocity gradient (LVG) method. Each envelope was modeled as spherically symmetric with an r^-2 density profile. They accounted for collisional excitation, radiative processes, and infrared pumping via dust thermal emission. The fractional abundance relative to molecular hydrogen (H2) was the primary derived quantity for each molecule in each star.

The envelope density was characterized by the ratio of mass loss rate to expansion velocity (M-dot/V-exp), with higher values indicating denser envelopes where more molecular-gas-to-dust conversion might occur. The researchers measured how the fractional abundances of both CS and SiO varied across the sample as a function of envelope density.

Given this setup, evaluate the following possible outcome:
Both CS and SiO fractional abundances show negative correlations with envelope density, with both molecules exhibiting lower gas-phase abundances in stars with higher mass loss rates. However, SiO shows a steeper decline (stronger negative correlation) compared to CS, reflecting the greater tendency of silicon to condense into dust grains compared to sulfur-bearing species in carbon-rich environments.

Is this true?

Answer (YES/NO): YES